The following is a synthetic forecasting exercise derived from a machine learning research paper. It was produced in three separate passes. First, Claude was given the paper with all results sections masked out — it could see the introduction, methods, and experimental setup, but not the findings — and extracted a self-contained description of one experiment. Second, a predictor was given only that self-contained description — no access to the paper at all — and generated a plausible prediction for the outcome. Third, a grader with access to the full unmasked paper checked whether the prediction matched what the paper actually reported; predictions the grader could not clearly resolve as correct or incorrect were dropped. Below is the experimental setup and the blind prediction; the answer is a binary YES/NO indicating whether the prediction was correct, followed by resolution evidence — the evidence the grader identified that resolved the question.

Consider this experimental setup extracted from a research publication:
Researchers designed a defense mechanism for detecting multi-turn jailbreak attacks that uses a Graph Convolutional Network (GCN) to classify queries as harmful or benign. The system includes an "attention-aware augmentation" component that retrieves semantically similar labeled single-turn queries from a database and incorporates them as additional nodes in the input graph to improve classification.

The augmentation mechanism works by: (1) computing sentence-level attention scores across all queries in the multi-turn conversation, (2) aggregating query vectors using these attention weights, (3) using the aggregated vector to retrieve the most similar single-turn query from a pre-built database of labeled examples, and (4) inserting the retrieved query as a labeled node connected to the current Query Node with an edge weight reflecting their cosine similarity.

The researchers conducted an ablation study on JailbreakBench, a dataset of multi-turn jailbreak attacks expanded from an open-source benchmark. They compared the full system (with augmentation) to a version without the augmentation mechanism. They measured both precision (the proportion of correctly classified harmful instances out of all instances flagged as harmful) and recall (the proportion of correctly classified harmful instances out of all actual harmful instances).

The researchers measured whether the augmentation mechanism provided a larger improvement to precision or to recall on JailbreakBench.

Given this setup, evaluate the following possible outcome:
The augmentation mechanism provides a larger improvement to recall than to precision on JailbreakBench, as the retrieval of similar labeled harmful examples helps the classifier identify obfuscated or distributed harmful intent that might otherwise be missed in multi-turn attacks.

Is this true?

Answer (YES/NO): NO